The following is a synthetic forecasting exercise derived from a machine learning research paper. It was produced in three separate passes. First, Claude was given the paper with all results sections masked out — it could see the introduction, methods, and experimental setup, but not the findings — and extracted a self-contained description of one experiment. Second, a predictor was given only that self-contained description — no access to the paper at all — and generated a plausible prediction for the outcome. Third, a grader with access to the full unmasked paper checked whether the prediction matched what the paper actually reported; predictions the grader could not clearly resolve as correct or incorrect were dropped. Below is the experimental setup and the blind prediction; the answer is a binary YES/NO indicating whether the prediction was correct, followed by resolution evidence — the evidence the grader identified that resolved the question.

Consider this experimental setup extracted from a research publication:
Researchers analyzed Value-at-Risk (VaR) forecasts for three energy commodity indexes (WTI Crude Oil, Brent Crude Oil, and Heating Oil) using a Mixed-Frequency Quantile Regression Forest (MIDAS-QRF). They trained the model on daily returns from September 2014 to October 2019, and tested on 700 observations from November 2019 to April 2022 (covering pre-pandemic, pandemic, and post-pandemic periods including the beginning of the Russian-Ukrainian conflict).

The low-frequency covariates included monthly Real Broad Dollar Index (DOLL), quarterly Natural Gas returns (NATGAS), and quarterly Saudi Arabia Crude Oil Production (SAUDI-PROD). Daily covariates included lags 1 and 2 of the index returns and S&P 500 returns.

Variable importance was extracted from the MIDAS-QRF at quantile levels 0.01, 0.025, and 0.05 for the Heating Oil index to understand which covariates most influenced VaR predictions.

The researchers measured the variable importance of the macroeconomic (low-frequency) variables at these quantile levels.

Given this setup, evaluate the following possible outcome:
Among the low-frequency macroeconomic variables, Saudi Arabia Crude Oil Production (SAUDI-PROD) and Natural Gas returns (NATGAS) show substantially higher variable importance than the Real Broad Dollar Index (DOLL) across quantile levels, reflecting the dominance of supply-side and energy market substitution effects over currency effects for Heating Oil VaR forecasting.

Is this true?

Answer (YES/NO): NO